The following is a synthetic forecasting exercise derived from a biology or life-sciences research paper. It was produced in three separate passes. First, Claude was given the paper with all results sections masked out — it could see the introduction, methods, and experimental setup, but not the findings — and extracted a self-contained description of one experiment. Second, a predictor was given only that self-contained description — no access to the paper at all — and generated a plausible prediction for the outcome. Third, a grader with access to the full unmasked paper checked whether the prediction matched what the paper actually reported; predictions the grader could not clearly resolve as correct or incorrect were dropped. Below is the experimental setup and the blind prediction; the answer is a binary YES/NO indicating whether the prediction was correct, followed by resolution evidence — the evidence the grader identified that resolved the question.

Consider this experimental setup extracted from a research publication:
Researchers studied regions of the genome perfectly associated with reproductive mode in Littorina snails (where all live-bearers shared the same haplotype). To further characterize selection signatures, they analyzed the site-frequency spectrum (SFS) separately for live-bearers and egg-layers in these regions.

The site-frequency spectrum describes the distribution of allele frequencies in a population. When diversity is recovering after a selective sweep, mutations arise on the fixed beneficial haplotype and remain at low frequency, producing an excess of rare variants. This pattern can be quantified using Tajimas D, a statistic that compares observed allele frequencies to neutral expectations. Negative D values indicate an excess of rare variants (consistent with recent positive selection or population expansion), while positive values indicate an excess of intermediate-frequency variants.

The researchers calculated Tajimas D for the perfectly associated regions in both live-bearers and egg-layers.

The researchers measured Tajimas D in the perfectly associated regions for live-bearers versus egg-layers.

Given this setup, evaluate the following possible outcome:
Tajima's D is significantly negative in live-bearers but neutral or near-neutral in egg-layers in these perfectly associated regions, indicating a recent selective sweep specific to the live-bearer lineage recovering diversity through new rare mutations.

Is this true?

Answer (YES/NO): YES